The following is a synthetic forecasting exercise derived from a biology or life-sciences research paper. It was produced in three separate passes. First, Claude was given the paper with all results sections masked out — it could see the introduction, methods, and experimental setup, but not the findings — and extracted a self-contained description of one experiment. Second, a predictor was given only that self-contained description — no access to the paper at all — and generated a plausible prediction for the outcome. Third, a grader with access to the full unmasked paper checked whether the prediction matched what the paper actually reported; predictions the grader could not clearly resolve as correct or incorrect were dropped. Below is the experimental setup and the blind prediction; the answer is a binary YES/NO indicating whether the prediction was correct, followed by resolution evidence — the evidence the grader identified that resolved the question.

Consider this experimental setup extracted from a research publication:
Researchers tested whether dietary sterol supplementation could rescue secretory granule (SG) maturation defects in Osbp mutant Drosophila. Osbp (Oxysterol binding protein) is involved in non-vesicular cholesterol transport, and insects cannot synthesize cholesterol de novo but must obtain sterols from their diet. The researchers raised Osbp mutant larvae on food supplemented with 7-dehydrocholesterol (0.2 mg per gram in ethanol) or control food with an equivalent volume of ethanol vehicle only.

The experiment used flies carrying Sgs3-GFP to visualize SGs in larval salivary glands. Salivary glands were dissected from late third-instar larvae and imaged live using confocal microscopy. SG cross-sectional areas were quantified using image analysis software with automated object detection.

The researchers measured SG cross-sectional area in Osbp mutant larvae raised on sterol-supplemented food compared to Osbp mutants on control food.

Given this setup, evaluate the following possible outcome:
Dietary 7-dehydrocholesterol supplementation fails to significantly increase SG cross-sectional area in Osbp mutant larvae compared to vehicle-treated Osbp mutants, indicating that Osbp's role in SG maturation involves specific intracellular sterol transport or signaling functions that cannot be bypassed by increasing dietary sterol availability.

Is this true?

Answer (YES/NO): NO